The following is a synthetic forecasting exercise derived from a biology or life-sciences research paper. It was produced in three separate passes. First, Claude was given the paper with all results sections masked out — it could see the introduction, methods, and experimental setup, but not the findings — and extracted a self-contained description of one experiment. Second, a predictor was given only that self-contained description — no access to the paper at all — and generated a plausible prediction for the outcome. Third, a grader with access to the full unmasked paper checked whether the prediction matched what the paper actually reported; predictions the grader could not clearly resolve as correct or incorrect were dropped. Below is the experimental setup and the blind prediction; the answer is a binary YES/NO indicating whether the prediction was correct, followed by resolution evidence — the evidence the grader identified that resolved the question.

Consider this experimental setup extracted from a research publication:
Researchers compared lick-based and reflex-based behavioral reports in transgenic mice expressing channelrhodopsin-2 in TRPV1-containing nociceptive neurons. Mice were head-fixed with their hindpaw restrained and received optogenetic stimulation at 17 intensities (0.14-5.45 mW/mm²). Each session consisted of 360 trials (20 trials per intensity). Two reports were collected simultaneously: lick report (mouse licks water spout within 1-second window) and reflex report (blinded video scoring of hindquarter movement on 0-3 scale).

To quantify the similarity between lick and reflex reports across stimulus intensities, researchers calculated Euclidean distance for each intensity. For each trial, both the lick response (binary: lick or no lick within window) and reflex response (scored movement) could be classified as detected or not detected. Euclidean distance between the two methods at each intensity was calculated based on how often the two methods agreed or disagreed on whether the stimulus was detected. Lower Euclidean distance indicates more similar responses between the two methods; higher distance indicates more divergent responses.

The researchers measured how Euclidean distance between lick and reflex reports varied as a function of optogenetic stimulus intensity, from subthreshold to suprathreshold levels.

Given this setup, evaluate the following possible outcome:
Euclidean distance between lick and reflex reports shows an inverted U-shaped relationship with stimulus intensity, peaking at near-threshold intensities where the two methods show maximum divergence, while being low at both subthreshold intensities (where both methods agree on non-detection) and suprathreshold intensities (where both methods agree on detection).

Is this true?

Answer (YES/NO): YES